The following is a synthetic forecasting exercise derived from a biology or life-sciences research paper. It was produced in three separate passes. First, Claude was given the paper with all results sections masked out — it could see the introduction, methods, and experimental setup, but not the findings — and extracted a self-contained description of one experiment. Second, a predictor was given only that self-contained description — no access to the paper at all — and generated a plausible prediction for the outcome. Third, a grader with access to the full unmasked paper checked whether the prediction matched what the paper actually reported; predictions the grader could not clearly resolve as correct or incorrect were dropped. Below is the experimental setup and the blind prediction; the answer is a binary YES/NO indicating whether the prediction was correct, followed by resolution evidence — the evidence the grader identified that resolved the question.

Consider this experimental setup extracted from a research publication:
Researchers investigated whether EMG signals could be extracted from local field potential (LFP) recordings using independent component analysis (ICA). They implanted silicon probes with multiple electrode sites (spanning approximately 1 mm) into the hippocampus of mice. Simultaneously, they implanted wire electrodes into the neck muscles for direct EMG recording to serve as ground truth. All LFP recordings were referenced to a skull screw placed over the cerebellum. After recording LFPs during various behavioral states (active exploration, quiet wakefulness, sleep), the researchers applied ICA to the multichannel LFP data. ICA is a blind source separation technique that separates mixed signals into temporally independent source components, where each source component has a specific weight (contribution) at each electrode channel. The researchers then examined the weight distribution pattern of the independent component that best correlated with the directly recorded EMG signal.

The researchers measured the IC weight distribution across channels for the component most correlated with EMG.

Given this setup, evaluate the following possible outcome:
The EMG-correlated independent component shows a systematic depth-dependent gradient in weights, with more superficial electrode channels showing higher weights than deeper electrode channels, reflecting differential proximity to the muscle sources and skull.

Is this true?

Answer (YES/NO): NO